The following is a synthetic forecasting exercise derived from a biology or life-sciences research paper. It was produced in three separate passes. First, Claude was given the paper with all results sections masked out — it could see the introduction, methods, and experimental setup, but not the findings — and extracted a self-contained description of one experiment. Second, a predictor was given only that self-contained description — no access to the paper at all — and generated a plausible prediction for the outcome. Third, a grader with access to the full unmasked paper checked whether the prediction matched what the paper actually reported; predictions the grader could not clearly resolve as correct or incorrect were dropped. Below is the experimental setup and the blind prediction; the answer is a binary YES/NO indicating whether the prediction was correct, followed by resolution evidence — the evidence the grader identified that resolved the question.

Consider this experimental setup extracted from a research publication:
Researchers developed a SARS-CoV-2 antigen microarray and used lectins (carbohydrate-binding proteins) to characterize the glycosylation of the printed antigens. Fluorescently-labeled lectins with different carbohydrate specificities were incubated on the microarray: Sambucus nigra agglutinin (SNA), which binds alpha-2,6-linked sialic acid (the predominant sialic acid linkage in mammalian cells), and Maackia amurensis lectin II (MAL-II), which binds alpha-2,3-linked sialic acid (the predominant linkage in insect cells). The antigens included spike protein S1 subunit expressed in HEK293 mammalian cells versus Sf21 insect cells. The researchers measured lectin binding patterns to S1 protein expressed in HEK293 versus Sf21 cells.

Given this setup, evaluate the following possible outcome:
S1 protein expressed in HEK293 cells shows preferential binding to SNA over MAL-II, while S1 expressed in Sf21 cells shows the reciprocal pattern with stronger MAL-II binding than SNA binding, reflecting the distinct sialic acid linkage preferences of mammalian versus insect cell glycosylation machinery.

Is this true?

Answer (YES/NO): NO